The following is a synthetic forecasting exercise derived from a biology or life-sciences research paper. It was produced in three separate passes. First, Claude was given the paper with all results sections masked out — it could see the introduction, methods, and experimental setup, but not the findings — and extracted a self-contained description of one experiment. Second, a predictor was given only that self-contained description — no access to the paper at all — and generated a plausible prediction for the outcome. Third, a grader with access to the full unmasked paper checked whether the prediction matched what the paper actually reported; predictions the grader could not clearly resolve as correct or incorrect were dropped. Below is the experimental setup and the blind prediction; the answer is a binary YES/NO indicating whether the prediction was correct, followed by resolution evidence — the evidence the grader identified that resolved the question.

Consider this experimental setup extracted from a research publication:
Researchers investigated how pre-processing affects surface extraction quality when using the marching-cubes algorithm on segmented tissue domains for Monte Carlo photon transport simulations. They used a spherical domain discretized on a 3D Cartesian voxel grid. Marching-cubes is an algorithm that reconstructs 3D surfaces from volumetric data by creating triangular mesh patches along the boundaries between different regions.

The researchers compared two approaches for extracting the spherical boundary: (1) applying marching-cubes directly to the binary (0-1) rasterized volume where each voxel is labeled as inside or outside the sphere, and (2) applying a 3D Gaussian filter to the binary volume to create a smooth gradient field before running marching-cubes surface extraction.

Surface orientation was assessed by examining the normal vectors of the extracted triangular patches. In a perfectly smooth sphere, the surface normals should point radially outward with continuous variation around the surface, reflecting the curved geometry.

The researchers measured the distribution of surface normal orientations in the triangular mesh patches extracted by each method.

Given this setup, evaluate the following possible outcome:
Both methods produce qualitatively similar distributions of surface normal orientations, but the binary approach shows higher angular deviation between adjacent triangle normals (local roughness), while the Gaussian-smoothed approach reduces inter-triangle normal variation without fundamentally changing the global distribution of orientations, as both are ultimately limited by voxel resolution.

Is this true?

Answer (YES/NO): NO